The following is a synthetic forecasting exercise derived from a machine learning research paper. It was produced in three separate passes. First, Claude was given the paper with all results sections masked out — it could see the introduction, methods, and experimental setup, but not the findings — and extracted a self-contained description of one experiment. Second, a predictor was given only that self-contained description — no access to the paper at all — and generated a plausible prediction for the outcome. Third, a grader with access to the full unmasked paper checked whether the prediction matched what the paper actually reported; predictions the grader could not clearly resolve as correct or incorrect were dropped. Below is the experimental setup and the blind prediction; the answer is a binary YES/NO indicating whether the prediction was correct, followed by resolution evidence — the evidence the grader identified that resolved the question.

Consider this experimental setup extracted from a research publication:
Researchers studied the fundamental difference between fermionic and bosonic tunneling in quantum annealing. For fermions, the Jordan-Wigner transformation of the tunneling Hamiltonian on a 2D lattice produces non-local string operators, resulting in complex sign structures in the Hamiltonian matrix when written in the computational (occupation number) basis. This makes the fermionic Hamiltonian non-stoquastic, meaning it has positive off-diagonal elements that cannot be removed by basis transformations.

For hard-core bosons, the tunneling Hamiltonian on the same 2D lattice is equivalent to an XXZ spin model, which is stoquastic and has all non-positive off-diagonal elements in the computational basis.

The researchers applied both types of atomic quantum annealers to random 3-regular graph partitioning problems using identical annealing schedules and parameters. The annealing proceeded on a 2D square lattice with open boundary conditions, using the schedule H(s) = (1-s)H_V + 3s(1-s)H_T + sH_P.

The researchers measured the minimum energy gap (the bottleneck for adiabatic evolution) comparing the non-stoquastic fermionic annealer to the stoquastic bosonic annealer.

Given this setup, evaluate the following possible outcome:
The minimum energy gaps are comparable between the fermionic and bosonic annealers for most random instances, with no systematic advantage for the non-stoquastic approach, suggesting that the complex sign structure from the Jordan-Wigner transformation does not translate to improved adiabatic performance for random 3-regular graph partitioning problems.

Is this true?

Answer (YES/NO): NO